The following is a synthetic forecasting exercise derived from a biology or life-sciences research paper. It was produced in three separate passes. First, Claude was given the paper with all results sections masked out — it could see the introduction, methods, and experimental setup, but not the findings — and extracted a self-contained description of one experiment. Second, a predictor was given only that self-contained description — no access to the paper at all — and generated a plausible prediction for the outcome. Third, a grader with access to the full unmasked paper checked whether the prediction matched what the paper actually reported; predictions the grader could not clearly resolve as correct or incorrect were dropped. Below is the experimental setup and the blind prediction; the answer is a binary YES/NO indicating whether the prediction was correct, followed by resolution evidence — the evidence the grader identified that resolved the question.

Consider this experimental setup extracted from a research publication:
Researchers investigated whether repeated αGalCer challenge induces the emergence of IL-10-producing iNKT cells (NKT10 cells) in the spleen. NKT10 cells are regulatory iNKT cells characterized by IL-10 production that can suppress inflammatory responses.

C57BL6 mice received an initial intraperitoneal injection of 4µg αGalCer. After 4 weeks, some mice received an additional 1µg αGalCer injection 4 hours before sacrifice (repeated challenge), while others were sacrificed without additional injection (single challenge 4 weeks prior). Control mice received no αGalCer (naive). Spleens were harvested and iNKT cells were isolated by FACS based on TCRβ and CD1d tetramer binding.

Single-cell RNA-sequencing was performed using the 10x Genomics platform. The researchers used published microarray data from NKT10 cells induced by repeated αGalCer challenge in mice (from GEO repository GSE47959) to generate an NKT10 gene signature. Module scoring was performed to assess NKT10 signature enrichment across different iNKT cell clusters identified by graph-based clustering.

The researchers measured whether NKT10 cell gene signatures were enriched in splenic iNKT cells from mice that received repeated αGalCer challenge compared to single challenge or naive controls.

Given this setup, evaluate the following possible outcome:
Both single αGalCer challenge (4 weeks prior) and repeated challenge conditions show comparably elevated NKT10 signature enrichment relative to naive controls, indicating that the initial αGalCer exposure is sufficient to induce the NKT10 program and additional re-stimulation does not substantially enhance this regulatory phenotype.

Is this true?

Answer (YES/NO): NO